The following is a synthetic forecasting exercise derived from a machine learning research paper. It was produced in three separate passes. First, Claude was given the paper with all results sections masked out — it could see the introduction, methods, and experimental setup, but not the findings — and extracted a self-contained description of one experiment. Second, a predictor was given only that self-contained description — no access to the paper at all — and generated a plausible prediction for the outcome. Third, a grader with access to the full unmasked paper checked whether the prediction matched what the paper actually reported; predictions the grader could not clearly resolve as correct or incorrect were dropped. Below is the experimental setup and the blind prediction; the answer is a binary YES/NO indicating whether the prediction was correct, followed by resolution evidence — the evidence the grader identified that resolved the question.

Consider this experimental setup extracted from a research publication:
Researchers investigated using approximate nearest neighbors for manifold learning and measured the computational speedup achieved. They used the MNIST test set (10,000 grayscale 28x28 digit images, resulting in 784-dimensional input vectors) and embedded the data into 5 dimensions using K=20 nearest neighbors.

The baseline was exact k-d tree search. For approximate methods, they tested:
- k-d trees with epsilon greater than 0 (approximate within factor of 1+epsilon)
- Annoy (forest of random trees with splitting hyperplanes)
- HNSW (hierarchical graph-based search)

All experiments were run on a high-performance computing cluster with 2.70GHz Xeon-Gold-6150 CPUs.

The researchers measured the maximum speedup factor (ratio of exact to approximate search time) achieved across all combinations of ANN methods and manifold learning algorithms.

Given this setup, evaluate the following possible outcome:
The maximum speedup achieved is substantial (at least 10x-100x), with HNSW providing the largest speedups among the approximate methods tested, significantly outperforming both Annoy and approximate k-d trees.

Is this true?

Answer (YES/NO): NO